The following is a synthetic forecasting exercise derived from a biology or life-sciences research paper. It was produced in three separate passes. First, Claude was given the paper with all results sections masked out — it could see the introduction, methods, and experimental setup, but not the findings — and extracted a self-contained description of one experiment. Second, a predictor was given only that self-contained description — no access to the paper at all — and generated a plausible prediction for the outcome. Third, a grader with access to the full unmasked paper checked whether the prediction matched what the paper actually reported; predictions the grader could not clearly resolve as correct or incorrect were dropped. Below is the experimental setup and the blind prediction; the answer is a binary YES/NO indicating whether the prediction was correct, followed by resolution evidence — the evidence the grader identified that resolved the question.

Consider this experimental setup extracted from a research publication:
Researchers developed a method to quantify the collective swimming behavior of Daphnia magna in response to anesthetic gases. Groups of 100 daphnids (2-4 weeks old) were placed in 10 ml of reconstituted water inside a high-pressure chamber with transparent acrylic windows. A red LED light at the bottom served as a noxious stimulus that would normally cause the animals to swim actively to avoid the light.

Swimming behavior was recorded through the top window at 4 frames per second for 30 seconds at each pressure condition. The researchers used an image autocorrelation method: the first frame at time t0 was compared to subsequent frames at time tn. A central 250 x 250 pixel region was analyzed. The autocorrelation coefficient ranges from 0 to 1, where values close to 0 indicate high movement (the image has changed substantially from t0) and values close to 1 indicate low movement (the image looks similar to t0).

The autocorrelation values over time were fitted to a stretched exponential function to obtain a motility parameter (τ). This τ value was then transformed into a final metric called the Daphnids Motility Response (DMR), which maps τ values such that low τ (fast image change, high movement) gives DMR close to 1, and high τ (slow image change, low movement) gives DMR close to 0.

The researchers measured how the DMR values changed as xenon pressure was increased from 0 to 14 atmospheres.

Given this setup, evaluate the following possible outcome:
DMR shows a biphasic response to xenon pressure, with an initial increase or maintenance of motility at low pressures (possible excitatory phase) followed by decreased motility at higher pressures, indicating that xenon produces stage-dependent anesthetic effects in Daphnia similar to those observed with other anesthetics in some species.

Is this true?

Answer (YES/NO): NO